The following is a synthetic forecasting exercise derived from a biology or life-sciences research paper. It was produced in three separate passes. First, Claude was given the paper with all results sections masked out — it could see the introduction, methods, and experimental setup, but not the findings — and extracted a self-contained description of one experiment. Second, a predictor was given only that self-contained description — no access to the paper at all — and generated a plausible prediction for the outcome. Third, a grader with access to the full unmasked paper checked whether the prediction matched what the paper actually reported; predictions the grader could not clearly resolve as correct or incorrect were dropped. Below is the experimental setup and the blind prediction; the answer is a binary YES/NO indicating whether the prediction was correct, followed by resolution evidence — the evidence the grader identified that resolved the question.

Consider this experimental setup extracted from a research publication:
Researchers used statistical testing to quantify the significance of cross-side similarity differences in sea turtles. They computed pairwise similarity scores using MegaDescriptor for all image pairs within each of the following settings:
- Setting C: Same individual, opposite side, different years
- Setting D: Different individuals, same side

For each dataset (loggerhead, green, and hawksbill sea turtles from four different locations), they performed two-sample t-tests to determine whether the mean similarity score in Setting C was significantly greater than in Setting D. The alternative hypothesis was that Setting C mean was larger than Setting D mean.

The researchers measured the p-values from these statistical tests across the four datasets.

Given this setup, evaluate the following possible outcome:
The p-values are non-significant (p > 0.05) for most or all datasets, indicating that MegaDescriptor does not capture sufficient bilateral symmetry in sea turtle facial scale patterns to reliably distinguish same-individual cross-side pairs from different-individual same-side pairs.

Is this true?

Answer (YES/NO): NO